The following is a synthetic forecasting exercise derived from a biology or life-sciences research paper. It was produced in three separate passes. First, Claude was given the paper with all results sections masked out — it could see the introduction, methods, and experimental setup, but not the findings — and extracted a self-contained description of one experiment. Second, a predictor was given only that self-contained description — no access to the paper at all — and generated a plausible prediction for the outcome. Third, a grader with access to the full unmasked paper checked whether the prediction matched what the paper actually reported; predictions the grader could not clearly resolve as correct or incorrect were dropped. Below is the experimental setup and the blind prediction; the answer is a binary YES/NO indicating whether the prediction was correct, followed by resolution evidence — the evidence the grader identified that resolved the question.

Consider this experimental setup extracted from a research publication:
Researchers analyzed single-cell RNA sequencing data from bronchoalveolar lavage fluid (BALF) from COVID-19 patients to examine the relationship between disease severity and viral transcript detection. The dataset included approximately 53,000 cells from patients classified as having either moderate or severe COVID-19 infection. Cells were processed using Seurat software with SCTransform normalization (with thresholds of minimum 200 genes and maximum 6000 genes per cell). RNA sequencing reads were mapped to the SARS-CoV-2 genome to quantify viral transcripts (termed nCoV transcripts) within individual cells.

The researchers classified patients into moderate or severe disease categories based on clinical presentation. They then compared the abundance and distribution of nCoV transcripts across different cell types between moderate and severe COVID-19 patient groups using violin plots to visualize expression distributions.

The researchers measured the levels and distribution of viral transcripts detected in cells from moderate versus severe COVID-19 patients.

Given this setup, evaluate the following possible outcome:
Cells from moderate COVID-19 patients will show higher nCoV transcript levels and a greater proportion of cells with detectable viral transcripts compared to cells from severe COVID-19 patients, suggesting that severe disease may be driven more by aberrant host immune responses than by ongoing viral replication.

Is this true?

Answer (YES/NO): NO